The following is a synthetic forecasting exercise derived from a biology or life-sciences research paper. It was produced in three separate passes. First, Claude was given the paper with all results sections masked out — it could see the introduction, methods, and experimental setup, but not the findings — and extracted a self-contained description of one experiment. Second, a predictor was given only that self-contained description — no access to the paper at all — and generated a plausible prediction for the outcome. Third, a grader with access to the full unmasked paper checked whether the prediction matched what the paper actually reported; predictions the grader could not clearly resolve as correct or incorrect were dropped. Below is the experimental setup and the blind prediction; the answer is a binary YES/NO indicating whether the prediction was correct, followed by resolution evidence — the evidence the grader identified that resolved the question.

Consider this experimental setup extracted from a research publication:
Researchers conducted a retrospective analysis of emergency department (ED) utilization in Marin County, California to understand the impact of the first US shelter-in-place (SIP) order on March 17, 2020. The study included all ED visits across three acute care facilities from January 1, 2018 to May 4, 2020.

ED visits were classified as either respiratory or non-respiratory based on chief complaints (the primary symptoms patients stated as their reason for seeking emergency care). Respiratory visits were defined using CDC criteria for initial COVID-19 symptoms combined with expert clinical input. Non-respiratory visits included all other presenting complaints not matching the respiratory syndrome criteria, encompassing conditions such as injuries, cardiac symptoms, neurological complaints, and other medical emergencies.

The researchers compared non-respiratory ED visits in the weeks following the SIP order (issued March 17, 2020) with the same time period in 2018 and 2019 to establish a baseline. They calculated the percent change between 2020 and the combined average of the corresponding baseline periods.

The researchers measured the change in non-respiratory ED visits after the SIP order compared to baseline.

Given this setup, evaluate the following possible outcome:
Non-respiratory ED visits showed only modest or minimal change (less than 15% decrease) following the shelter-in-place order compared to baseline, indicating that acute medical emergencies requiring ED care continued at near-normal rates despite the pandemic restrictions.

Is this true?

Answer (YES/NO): NO